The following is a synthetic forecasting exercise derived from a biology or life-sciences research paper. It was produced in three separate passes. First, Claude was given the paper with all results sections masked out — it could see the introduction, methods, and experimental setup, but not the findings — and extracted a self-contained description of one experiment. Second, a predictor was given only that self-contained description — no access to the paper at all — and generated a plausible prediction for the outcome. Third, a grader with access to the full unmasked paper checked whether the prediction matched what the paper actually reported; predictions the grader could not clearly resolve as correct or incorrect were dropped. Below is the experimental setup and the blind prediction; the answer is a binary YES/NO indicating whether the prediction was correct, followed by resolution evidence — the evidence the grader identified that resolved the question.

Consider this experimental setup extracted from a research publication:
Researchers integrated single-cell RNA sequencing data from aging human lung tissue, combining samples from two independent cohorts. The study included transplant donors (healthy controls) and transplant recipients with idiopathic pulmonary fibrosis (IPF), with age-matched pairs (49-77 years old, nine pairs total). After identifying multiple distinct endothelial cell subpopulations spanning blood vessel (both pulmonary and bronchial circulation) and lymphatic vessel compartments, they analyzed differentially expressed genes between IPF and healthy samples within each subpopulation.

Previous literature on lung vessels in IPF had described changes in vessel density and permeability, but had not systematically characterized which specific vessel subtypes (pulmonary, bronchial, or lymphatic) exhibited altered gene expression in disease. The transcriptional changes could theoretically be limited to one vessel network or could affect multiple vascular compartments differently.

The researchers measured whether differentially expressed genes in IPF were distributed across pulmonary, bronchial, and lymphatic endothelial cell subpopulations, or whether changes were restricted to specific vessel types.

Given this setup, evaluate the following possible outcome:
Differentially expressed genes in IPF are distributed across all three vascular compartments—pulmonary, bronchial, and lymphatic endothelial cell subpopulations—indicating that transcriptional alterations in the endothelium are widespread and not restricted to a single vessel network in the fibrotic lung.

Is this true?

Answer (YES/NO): YES